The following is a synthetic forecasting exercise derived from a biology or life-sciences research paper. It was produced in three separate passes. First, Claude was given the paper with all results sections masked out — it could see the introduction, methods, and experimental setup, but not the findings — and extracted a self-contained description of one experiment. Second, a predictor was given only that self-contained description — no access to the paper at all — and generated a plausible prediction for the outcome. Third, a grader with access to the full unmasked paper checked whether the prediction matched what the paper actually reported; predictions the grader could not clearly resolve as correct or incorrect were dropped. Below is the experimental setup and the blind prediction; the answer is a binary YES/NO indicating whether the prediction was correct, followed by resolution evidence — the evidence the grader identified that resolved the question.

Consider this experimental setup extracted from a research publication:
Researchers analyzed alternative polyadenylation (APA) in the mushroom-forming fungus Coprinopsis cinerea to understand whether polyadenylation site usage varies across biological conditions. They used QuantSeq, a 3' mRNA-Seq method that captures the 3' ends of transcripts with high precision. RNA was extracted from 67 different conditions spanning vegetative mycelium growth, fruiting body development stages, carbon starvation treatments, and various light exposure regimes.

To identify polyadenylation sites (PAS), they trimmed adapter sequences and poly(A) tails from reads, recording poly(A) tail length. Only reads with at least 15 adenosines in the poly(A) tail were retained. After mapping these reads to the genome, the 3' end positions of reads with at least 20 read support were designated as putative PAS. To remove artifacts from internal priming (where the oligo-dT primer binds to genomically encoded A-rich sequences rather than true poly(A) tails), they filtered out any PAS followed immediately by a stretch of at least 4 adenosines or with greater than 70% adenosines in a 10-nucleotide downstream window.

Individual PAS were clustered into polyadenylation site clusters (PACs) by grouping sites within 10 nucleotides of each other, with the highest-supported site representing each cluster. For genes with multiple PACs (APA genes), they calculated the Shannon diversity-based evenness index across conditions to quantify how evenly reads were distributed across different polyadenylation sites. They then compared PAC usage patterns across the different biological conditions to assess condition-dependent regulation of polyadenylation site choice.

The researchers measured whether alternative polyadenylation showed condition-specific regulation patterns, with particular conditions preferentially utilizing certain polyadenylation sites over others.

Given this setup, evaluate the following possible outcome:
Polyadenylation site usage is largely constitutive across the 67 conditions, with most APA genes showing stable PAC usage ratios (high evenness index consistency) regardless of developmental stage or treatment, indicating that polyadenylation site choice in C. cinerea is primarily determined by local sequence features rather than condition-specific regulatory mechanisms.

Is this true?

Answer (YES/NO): YES